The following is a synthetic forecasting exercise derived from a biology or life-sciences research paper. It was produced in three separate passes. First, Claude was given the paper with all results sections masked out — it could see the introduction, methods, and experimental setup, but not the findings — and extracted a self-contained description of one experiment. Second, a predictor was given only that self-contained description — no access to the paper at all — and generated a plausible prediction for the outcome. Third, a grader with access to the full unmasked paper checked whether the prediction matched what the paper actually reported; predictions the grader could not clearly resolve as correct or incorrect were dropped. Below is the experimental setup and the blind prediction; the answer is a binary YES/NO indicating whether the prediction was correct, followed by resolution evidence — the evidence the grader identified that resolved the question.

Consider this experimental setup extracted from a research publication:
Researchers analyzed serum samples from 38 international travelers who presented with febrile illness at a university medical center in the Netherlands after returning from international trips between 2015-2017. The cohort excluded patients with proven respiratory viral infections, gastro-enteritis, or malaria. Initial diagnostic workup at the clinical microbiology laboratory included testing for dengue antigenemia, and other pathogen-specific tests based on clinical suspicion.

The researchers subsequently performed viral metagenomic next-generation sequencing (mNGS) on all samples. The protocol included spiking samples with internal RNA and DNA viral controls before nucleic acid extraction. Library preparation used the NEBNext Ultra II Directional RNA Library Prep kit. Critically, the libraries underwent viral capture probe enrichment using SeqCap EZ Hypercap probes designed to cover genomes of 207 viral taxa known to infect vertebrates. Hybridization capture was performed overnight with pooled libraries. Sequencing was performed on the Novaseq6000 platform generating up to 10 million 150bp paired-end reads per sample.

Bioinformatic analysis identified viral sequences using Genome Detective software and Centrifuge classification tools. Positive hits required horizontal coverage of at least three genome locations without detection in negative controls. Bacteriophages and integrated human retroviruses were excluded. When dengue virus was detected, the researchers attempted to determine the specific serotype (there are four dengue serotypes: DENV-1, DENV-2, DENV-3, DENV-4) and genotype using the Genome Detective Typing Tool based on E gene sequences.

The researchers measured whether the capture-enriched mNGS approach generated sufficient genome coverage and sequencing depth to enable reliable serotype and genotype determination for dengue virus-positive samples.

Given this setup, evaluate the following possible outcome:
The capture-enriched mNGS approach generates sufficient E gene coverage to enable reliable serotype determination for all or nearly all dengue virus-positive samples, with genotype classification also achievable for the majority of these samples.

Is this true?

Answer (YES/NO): YES